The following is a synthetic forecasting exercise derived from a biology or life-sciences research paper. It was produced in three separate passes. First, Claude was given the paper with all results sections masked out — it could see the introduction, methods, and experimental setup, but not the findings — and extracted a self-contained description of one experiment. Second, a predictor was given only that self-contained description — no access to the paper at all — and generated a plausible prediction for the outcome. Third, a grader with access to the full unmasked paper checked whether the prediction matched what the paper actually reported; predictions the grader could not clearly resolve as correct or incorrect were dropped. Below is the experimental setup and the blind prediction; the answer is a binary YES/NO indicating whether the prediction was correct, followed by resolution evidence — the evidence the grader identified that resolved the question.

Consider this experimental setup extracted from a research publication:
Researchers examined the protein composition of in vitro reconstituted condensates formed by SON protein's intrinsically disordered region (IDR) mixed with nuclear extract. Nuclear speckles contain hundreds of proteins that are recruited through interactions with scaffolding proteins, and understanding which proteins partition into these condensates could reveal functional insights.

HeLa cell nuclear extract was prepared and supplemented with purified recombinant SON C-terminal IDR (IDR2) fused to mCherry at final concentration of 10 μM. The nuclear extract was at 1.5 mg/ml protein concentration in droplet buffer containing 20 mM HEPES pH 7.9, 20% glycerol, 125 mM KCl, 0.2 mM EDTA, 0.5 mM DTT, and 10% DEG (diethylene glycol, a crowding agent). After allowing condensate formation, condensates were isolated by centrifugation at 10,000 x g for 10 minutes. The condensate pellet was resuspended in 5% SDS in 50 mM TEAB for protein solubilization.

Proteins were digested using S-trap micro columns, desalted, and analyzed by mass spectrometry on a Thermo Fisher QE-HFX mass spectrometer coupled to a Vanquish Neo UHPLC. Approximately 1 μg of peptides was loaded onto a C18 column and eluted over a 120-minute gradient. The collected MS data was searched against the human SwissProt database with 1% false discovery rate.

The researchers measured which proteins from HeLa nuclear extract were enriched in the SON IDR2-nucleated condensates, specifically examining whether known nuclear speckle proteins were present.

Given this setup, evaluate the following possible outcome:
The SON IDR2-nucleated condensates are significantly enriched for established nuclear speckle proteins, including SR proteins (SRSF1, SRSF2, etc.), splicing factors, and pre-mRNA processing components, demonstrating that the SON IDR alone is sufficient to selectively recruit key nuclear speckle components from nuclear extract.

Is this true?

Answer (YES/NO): YES